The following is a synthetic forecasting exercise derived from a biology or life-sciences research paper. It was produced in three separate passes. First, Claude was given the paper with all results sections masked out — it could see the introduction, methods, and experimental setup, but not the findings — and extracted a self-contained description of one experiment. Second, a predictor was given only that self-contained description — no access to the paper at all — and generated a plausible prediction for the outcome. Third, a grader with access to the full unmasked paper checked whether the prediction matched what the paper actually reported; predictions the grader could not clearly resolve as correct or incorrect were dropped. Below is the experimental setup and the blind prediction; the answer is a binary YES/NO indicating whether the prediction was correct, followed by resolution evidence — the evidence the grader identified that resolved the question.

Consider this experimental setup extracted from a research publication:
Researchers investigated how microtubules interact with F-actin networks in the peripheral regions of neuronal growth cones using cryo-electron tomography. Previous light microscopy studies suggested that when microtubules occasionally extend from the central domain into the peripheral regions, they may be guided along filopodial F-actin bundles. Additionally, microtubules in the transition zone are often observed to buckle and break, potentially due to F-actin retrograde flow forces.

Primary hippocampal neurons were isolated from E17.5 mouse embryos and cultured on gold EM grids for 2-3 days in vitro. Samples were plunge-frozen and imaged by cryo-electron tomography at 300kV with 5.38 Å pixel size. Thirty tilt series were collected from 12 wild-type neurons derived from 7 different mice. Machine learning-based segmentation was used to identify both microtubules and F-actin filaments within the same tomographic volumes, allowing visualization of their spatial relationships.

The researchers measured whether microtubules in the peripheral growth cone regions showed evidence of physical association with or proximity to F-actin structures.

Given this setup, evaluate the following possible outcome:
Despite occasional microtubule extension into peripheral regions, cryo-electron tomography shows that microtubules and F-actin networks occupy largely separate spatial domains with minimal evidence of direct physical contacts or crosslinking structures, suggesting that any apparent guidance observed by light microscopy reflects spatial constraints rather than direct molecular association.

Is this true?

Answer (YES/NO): NO